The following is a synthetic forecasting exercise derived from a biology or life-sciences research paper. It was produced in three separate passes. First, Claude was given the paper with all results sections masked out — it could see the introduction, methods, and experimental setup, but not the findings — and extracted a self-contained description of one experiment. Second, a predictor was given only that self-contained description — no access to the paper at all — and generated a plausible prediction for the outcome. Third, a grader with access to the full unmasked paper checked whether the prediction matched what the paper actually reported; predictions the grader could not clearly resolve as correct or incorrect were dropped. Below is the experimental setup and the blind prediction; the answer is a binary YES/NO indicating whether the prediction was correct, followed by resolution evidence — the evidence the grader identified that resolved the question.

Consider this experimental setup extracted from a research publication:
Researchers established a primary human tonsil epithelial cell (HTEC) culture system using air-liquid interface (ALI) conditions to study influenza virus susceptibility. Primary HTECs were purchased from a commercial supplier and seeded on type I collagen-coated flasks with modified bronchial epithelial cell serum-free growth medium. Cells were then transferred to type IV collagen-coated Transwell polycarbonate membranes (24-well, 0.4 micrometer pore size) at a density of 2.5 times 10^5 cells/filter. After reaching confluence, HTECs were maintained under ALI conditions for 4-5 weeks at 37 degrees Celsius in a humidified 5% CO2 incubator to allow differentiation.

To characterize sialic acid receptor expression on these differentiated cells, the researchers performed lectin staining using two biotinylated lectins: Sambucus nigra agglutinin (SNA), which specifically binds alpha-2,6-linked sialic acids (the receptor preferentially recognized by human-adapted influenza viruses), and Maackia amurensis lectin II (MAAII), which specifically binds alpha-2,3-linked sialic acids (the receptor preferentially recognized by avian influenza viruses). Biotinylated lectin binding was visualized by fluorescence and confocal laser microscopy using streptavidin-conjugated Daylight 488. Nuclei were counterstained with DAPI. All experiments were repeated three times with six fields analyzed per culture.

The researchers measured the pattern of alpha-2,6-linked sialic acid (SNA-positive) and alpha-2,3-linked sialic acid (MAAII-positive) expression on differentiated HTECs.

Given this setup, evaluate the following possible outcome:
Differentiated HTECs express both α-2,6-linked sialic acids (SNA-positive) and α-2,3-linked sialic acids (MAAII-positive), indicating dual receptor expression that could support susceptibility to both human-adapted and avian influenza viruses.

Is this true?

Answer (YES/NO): YES